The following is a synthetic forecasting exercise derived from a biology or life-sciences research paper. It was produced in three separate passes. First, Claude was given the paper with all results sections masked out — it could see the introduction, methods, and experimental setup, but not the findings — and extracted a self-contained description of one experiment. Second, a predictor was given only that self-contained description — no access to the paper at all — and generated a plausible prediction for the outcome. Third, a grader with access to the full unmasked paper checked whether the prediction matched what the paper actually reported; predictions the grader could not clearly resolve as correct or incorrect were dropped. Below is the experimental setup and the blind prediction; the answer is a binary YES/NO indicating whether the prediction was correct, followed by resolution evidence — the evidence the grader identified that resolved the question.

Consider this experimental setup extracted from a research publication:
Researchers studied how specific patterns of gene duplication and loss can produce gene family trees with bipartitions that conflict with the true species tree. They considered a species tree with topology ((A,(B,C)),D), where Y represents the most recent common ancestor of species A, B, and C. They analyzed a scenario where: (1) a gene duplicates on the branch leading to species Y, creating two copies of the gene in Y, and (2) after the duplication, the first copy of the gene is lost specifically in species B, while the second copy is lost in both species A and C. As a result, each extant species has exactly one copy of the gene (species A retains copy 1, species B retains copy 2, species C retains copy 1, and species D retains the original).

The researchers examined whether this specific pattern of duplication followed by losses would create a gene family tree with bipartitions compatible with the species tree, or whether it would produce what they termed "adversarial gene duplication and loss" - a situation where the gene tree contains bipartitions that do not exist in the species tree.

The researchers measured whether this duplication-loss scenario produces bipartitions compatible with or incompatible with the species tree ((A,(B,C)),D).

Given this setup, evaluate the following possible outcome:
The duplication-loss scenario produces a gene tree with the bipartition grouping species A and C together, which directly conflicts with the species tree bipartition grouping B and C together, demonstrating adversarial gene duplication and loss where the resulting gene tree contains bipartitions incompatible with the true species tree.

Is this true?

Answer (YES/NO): YES